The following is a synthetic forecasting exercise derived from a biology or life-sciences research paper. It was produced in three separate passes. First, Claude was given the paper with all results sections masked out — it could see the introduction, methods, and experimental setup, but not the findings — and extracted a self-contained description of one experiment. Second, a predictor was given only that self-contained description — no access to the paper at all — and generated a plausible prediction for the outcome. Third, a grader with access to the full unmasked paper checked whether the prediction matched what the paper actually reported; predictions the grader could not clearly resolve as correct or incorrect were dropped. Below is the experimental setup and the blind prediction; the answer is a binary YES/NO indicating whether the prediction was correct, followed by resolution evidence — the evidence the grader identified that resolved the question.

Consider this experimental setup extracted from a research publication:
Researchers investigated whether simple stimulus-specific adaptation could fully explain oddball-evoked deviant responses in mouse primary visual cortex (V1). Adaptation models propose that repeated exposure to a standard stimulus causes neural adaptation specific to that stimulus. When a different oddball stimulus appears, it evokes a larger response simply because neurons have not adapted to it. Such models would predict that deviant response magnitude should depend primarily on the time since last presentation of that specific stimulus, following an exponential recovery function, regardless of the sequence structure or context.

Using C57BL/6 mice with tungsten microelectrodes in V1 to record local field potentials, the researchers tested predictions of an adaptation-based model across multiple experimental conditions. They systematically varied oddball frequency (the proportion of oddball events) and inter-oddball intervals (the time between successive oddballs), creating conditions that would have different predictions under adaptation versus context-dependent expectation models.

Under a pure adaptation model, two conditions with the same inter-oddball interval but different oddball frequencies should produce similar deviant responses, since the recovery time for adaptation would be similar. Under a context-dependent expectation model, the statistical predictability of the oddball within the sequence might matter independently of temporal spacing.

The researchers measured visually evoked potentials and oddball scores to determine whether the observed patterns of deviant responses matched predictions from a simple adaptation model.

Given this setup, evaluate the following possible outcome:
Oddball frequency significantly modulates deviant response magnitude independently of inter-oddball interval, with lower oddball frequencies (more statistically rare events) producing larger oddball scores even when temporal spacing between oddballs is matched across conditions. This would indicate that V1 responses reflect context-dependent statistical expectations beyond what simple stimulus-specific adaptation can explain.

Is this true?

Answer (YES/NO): YES